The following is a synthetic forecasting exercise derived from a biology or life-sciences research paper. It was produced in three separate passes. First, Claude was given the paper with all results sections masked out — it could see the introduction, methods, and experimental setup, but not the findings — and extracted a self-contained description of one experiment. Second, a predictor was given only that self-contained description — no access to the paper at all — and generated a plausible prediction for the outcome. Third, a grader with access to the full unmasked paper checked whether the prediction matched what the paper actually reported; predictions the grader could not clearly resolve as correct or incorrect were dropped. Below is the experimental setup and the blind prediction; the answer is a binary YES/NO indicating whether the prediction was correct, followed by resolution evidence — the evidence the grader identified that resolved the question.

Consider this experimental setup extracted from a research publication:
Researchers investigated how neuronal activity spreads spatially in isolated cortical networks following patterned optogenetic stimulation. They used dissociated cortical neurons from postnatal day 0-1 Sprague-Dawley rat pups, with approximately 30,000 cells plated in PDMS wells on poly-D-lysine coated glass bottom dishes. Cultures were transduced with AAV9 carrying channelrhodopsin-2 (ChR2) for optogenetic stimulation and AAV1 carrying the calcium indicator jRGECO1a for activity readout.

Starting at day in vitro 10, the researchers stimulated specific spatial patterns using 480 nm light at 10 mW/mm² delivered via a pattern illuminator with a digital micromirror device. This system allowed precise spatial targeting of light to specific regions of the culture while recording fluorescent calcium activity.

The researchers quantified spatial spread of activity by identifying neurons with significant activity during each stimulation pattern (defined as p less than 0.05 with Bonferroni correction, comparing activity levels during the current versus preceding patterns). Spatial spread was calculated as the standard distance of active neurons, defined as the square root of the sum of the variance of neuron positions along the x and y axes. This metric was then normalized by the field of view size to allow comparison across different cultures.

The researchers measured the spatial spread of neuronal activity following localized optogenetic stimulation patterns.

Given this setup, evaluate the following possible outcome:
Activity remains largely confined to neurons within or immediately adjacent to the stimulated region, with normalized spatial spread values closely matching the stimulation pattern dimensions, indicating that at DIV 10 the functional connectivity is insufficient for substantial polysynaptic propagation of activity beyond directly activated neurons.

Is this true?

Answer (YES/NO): NO